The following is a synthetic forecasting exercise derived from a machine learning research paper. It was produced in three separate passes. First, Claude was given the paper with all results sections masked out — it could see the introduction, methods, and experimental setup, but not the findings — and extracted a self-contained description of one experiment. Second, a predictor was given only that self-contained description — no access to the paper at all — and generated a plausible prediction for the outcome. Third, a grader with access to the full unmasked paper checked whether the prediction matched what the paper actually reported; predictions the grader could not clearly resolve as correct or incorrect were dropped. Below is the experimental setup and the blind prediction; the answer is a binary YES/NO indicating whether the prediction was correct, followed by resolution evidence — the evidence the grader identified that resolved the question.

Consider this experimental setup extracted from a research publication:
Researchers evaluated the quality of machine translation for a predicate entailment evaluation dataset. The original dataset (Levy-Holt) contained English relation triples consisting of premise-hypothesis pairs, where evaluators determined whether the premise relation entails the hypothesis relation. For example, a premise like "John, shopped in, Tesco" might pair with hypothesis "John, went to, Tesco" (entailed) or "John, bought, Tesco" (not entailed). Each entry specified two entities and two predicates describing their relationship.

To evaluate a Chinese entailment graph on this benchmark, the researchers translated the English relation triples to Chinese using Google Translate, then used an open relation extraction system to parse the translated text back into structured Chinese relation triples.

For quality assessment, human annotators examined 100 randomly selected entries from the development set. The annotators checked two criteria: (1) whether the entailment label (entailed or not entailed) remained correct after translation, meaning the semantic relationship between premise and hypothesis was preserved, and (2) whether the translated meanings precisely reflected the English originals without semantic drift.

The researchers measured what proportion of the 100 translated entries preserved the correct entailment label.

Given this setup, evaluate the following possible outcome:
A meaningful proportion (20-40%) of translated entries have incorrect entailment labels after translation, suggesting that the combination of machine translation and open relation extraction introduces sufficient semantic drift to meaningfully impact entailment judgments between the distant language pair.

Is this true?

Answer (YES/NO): NO